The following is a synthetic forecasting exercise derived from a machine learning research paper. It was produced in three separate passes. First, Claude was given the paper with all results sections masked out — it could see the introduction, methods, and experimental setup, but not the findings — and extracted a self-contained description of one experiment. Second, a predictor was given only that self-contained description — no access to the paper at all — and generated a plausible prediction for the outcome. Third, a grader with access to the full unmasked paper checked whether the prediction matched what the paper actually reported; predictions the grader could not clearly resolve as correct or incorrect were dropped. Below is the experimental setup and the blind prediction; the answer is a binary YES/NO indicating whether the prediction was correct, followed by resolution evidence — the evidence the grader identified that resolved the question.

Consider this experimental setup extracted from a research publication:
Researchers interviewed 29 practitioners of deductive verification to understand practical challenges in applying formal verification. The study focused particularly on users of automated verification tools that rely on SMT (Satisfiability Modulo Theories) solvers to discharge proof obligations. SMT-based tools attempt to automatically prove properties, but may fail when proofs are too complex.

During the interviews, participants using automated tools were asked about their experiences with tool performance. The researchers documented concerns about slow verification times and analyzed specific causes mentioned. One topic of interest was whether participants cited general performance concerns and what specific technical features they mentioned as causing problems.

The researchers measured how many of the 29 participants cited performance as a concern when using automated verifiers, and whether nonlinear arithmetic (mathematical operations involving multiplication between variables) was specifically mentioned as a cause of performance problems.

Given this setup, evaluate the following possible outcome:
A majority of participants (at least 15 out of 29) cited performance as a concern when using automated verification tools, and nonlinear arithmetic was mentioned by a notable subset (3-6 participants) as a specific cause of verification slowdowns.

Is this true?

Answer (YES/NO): YES